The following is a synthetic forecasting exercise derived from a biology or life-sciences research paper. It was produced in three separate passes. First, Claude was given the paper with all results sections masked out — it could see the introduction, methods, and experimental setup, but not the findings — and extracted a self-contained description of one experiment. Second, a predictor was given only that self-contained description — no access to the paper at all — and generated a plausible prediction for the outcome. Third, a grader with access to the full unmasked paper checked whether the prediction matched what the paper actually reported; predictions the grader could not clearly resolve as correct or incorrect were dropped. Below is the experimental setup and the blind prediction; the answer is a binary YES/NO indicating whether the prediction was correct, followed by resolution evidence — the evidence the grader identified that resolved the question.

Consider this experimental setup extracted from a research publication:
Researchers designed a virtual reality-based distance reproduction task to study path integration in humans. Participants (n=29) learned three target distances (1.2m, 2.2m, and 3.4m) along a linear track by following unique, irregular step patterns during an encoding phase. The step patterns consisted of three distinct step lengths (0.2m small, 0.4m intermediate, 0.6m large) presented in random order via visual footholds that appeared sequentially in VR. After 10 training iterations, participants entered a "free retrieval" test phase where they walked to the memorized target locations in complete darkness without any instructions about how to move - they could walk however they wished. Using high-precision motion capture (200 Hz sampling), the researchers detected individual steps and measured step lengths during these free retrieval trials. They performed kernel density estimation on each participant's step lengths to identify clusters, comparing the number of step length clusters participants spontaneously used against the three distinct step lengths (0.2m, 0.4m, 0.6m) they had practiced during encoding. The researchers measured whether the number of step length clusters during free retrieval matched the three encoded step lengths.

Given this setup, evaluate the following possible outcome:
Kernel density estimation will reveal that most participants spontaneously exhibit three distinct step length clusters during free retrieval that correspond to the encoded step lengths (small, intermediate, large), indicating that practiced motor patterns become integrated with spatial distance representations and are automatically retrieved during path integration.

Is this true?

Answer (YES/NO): YES